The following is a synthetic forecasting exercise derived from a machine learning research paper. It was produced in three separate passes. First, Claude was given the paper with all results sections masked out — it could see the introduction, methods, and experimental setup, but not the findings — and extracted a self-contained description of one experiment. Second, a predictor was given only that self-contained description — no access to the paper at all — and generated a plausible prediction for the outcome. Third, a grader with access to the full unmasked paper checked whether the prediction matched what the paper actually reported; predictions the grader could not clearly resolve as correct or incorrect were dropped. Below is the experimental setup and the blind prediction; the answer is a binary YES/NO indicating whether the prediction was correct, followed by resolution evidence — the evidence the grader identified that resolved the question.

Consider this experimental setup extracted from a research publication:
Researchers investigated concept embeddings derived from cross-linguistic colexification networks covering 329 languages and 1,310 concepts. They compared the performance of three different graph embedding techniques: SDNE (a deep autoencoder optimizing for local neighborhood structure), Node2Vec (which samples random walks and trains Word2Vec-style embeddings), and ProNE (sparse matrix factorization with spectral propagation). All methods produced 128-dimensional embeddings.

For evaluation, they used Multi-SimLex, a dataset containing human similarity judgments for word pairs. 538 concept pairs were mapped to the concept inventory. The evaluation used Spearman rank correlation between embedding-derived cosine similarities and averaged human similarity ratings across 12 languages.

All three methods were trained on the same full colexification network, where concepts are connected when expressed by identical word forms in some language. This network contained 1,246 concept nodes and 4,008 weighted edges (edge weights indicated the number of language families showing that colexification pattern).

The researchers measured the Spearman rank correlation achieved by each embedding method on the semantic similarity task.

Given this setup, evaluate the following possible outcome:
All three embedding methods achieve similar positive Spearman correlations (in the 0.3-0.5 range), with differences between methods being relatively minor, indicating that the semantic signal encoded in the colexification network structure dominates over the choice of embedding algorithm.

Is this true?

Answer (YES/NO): NO